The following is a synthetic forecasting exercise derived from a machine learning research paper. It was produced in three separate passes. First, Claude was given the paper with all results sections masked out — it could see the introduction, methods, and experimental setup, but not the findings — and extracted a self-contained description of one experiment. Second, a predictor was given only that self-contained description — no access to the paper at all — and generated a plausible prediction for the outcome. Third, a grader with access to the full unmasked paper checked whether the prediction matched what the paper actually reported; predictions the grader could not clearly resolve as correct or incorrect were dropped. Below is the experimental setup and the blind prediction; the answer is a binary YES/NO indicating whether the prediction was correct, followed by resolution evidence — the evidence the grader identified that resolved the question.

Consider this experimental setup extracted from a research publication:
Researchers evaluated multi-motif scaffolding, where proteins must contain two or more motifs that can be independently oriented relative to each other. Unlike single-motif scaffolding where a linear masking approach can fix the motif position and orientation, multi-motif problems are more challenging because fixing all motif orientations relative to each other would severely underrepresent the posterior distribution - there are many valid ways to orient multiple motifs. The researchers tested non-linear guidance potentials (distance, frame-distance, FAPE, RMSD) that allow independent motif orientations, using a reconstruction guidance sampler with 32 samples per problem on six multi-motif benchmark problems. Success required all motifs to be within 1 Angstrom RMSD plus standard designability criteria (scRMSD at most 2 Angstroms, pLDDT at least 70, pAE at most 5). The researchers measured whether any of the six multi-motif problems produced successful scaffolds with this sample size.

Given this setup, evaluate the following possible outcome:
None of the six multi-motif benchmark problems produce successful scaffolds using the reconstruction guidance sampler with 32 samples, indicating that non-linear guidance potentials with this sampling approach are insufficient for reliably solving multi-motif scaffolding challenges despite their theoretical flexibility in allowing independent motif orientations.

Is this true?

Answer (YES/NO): YES